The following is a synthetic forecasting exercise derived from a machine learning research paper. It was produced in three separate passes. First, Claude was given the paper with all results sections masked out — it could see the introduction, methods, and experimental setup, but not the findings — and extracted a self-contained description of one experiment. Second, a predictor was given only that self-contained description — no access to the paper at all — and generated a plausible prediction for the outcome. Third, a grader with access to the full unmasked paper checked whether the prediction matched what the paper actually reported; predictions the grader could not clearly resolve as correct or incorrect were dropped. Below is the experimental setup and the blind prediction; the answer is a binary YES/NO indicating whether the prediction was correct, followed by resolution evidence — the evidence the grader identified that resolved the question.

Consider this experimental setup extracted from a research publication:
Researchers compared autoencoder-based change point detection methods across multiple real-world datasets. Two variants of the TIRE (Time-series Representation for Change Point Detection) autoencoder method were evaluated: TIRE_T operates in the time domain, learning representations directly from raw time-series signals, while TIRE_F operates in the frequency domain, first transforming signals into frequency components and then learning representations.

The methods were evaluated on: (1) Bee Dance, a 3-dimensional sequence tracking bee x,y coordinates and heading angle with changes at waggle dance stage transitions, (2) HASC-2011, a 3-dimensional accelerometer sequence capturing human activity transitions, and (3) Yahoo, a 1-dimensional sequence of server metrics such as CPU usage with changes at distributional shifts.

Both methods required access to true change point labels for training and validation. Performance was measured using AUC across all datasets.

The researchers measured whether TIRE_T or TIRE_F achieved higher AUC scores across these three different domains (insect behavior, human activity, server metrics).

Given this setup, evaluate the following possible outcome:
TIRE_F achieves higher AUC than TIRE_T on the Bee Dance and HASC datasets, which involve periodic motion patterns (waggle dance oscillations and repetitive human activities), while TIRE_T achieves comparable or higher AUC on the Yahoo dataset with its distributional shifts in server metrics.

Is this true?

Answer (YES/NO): NO